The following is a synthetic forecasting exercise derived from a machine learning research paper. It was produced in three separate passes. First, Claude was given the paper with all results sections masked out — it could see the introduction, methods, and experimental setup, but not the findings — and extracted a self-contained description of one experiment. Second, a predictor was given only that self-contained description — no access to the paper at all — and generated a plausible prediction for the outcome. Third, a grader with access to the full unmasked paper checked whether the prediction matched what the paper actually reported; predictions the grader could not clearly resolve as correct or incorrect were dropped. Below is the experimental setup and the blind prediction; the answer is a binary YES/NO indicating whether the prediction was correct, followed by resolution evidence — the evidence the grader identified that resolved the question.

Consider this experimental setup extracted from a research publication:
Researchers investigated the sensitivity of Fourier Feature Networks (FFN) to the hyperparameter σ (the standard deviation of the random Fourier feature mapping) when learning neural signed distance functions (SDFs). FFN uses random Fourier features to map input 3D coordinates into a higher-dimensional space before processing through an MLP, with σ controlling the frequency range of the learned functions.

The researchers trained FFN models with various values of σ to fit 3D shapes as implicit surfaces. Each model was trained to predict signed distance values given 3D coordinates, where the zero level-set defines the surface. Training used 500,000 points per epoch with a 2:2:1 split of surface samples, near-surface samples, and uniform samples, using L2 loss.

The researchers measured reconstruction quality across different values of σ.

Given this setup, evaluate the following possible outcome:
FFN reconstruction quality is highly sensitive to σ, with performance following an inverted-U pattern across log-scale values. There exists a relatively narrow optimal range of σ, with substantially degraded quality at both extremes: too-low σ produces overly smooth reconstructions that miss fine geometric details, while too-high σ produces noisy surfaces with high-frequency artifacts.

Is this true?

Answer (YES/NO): YES